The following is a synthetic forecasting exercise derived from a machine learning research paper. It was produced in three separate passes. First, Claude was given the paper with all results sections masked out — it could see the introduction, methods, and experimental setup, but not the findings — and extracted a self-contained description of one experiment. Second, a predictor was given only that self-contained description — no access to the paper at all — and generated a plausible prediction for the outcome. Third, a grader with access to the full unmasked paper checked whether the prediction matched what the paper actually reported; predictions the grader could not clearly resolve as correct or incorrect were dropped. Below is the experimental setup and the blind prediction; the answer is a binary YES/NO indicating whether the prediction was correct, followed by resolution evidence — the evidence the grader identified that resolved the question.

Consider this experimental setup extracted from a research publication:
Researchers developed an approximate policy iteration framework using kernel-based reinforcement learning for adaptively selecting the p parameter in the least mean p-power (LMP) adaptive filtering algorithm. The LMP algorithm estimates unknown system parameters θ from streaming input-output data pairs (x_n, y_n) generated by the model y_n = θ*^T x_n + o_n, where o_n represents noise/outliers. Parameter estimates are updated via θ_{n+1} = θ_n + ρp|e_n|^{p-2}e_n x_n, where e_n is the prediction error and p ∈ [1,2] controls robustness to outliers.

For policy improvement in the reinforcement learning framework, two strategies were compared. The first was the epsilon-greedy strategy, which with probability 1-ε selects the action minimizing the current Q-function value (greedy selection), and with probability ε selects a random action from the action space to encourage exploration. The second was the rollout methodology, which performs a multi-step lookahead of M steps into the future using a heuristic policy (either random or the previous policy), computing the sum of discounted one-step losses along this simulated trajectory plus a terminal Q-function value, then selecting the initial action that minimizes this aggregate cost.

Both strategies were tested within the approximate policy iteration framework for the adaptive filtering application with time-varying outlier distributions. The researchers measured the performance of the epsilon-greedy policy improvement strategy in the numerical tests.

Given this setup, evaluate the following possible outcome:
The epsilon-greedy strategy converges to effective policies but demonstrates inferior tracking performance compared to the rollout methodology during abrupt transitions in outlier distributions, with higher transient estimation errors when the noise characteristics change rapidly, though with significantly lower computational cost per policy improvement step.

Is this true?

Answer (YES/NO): NO